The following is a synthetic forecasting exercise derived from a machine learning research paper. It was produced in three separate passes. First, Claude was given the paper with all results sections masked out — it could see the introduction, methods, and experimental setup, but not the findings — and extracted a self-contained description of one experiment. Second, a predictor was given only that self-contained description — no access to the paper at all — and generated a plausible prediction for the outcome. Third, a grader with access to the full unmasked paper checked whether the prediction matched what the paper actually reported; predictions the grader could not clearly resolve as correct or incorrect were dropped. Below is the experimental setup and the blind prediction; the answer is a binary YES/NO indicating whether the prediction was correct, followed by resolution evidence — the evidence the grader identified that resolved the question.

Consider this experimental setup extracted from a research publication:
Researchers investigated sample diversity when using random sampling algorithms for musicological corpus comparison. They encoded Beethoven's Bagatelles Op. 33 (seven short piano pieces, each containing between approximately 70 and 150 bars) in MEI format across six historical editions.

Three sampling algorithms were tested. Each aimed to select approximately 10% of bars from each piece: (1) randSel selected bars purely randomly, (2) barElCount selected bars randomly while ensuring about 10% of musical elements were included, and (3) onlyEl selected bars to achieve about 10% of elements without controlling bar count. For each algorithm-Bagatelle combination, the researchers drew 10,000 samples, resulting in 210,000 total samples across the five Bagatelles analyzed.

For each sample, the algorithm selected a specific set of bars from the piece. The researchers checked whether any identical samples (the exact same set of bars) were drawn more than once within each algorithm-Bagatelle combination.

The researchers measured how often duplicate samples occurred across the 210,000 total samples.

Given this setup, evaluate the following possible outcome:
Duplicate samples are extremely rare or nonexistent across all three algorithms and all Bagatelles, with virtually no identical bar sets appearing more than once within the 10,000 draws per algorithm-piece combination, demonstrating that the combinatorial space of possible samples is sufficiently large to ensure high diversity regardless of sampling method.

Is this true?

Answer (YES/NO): YES